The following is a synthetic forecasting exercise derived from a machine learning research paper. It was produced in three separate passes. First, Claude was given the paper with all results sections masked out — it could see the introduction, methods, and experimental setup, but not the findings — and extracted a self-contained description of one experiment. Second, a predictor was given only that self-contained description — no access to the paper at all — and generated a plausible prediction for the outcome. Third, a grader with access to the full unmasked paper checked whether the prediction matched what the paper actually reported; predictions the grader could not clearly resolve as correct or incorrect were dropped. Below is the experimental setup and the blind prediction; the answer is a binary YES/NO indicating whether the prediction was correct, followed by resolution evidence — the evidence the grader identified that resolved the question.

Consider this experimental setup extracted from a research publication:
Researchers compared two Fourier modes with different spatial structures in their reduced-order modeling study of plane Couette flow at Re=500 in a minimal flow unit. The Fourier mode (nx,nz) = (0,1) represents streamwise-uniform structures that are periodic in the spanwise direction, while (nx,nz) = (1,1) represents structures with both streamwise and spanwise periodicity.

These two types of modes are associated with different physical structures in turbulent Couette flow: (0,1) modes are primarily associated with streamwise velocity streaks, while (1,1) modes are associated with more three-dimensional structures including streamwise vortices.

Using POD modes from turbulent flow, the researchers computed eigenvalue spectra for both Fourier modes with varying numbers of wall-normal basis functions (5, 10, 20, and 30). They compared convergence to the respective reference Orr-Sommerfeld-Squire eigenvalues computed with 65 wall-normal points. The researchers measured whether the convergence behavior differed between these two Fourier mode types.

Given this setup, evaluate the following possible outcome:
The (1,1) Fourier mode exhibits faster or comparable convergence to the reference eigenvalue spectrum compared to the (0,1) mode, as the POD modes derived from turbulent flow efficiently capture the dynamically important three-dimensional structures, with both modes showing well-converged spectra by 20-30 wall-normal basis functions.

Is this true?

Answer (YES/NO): NO